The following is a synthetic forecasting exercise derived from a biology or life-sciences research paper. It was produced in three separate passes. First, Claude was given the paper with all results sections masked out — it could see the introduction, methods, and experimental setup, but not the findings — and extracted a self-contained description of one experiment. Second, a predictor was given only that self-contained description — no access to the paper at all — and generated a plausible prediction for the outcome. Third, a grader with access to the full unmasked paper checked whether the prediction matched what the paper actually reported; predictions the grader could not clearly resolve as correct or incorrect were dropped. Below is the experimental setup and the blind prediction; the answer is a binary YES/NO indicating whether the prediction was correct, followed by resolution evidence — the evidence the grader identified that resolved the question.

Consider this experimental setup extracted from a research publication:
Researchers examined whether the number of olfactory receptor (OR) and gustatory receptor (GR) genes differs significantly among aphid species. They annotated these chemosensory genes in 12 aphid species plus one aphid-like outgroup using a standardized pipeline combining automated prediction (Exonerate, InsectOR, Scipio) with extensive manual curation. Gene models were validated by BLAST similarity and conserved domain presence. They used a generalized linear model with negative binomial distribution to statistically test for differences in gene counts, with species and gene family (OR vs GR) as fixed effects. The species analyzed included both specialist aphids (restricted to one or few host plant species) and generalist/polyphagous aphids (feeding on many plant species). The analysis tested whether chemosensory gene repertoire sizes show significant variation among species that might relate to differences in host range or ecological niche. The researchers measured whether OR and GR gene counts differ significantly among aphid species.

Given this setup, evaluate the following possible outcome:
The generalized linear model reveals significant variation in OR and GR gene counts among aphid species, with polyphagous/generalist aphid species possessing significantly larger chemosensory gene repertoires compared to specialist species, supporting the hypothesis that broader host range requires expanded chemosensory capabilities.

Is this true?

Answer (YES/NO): NO